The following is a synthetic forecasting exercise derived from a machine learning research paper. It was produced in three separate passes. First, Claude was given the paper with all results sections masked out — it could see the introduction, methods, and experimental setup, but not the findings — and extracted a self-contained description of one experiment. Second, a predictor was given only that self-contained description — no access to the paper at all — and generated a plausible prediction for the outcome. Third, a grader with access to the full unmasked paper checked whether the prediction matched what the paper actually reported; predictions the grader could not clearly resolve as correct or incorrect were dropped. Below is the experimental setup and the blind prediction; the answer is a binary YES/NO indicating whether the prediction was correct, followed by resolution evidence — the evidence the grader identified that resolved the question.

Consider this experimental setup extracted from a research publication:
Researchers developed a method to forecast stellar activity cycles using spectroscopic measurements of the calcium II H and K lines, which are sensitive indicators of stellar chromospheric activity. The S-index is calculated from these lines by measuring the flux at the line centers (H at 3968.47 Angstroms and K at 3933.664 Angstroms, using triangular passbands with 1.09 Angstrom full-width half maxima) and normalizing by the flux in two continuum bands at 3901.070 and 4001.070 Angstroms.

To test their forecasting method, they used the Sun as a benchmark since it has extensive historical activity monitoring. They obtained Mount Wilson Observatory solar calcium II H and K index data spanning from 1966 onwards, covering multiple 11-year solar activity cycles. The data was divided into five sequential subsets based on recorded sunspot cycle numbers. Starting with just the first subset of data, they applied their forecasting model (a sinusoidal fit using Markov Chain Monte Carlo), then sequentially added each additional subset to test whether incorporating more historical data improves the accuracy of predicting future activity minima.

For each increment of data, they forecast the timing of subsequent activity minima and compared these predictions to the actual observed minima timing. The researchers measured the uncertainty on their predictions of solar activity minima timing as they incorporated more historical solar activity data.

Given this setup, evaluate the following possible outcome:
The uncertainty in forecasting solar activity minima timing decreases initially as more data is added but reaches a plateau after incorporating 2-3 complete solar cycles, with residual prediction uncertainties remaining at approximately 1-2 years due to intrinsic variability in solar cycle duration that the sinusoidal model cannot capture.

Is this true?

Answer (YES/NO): NO